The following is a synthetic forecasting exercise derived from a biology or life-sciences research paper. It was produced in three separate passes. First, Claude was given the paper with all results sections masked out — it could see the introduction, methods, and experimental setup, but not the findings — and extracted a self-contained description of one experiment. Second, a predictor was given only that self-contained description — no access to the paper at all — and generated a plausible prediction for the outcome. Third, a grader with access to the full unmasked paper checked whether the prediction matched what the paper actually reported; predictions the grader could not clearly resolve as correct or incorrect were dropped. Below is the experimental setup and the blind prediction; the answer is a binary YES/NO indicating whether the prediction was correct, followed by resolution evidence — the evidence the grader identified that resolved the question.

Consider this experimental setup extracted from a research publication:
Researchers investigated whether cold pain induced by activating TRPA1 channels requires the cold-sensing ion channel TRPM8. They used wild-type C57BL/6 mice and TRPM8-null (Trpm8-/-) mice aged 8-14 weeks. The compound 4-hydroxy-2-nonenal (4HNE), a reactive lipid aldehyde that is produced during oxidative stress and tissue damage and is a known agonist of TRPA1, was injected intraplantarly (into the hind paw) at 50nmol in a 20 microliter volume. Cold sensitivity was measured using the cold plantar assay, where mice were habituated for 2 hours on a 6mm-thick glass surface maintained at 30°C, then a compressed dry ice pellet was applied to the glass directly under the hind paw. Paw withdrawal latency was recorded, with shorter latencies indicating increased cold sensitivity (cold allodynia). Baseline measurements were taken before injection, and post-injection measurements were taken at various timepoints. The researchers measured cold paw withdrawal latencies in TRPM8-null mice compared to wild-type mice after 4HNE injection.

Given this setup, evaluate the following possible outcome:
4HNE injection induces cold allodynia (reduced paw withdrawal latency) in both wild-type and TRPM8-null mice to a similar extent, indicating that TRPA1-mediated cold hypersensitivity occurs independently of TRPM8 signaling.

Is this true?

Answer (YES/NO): NO